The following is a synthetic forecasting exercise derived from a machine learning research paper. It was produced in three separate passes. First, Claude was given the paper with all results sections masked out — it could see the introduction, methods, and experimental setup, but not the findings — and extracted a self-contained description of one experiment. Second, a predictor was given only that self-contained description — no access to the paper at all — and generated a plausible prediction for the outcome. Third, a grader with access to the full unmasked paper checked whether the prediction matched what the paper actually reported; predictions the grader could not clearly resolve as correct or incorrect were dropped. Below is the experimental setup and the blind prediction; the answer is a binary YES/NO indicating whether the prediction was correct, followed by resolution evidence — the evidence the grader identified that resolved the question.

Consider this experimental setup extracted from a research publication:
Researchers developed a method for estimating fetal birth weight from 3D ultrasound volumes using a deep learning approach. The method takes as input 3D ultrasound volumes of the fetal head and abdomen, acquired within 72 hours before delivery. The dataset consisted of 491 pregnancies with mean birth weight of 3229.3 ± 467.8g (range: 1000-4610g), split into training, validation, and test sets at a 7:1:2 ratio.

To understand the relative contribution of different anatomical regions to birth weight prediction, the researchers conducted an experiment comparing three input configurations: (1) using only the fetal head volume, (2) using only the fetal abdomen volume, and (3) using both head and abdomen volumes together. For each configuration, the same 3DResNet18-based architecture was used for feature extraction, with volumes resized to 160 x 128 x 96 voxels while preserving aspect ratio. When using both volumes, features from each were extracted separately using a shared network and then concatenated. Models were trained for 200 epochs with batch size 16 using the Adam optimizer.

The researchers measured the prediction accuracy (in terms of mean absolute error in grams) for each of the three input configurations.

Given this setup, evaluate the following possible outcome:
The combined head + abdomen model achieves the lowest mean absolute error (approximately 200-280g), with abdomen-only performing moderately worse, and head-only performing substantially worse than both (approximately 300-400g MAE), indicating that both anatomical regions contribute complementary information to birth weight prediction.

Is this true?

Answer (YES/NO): NO